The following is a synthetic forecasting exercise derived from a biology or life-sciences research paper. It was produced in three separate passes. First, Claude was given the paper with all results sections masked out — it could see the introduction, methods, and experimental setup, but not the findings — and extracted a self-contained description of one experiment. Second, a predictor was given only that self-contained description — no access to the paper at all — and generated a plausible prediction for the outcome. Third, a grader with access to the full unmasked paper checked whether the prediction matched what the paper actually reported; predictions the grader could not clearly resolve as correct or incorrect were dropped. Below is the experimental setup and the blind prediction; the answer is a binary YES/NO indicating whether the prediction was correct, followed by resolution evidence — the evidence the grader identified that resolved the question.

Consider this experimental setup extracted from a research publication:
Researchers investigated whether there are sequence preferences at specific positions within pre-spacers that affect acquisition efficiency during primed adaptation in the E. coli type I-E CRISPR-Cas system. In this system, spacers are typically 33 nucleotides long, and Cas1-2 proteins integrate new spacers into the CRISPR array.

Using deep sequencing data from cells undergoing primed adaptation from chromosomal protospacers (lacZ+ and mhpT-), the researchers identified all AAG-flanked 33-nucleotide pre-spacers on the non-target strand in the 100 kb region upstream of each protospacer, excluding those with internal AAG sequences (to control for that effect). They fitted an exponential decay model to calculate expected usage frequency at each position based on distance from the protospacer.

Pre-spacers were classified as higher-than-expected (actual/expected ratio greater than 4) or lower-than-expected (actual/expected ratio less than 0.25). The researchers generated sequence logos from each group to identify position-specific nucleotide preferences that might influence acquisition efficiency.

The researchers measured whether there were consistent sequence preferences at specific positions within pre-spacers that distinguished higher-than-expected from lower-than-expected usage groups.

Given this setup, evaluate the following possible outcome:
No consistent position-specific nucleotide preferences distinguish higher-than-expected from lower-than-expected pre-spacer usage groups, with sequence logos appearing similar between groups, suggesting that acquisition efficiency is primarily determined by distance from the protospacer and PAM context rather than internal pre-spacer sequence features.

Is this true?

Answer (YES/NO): NO